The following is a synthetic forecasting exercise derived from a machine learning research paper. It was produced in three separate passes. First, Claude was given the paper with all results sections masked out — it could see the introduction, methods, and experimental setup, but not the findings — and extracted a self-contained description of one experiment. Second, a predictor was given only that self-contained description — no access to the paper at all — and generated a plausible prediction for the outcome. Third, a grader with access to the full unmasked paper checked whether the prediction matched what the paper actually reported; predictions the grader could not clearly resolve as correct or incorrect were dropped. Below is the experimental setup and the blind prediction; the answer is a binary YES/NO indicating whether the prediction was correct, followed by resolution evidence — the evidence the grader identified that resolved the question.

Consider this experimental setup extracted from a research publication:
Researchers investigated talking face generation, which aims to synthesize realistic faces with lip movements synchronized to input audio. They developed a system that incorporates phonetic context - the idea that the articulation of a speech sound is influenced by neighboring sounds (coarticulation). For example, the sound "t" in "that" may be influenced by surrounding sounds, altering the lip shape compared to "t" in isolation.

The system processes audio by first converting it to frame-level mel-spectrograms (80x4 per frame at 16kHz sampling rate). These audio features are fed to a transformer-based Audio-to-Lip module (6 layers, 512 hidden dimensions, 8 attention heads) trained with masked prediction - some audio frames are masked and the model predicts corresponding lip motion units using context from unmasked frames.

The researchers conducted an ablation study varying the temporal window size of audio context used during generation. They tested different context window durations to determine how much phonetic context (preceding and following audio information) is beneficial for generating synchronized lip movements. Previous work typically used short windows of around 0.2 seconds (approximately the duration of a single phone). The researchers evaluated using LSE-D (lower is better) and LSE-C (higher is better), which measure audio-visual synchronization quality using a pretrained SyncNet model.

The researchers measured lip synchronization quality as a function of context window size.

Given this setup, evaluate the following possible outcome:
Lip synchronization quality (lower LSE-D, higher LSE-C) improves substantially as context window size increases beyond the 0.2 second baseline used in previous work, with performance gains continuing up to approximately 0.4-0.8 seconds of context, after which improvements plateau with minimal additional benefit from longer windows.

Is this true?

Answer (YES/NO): NO